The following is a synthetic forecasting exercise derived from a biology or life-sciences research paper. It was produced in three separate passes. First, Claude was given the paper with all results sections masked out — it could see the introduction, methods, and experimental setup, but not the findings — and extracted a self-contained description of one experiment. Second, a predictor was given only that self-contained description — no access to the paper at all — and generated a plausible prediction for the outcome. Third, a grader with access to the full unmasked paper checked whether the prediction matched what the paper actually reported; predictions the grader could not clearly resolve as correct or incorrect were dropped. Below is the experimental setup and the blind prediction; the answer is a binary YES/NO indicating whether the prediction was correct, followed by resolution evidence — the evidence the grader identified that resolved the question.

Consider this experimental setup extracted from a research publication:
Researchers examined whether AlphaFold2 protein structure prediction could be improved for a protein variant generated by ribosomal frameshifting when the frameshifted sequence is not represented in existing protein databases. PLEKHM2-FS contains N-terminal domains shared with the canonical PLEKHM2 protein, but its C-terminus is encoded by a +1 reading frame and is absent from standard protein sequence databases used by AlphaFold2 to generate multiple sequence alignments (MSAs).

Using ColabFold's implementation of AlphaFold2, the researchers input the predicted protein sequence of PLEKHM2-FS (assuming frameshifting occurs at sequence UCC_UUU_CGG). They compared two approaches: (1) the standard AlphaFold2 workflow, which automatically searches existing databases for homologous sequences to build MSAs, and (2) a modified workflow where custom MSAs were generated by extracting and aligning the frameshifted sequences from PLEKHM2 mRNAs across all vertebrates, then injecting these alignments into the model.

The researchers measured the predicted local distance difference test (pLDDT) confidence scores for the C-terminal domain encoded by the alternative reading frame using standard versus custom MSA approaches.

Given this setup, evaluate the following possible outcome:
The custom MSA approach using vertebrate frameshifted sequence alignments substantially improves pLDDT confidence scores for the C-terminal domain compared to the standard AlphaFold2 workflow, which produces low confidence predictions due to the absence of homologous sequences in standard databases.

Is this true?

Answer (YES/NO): YES